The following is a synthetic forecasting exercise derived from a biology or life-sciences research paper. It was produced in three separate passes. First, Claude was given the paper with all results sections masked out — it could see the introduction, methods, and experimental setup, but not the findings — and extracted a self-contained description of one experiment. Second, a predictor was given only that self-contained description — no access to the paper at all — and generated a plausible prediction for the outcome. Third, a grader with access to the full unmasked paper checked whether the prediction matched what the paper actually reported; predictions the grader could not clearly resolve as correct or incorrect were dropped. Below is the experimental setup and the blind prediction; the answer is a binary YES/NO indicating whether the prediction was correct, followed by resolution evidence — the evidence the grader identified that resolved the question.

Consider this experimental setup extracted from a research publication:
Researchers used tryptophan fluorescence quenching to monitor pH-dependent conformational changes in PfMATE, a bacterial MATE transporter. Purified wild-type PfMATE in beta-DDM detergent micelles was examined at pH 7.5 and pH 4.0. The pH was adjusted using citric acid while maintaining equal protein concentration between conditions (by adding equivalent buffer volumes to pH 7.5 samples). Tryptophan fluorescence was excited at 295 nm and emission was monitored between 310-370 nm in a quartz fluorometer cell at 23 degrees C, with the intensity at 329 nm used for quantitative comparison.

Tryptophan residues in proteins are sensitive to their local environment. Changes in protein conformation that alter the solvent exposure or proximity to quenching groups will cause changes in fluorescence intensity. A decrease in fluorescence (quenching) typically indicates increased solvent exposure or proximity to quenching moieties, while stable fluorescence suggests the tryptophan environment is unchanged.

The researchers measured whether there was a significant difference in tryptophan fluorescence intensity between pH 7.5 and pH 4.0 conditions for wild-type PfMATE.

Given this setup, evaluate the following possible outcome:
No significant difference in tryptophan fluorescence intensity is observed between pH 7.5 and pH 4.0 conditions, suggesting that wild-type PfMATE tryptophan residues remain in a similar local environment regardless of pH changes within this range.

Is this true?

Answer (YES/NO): NO